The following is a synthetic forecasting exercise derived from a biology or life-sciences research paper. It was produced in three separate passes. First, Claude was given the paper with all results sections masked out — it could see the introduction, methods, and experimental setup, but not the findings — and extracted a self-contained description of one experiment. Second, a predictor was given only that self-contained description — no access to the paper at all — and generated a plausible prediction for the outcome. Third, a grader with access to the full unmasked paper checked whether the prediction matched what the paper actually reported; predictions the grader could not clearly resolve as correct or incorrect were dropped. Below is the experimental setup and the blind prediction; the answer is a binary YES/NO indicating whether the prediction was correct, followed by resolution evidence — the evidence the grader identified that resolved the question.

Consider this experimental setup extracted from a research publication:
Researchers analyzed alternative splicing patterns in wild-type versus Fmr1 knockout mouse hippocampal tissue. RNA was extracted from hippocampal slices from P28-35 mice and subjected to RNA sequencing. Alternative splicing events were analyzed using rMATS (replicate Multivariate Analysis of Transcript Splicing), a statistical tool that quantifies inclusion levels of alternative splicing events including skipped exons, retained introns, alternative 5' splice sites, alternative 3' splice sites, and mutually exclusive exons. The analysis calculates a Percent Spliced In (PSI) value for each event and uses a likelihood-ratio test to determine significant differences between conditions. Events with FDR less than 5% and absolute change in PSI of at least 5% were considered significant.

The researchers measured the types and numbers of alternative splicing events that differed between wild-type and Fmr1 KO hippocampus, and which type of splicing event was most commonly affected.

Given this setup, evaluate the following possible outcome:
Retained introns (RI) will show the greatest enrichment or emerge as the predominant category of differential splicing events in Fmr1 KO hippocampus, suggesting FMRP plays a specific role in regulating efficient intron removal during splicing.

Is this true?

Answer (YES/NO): NO